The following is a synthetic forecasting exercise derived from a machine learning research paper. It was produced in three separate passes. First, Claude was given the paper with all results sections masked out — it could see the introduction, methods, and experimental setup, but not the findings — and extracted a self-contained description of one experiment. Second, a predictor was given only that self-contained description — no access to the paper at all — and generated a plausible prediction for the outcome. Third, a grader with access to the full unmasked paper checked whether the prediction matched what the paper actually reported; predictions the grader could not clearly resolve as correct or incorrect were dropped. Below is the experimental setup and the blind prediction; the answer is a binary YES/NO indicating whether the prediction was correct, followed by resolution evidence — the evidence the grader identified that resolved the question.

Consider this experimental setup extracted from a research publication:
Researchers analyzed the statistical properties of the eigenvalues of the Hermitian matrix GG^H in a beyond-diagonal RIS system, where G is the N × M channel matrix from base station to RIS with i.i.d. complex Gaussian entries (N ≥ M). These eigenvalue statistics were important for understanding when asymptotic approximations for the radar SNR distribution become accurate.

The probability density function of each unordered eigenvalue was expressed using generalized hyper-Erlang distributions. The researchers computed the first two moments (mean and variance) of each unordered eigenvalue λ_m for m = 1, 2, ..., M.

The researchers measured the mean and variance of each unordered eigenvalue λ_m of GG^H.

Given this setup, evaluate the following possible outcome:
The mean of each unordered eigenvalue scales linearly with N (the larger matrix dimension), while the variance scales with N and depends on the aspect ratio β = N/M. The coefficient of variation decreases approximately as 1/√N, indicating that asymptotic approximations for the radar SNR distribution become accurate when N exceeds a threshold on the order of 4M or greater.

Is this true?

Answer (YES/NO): NO